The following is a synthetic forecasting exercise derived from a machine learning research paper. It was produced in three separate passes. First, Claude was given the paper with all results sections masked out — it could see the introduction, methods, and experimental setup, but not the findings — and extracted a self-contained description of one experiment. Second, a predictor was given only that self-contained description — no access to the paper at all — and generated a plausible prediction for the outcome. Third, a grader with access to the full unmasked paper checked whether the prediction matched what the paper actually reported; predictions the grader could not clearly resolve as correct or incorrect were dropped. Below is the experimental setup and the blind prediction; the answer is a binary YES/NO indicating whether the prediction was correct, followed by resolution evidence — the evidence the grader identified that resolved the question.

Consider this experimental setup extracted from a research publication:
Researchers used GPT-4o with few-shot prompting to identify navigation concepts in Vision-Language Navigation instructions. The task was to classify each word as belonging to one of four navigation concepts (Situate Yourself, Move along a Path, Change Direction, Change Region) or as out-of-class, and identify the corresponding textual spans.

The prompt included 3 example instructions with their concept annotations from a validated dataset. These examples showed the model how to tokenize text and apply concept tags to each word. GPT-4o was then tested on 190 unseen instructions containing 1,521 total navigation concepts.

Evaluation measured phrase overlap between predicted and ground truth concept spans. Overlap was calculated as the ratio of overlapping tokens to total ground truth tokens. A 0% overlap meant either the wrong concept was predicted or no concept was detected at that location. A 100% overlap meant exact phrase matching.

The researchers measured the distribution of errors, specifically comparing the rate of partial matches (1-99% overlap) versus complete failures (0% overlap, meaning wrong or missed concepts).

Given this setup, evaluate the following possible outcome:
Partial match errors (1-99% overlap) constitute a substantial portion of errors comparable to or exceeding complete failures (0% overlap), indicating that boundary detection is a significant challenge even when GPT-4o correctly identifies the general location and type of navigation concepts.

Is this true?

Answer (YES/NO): NO